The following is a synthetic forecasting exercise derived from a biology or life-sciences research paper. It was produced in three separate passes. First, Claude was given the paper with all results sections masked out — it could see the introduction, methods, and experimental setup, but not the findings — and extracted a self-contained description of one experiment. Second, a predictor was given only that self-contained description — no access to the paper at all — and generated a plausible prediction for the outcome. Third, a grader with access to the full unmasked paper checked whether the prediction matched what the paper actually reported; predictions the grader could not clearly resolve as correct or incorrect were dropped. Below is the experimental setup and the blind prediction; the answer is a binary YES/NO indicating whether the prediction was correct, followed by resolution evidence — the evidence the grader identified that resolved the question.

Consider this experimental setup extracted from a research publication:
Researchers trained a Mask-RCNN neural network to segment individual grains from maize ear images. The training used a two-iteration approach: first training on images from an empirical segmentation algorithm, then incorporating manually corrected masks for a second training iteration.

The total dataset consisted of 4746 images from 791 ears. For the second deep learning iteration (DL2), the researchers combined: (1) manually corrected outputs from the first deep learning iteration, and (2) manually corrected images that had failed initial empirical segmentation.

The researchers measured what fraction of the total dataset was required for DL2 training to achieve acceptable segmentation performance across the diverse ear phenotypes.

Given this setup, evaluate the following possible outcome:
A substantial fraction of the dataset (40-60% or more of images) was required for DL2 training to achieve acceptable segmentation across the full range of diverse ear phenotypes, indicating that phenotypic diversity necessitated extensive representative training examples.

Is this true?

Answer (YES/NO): YES